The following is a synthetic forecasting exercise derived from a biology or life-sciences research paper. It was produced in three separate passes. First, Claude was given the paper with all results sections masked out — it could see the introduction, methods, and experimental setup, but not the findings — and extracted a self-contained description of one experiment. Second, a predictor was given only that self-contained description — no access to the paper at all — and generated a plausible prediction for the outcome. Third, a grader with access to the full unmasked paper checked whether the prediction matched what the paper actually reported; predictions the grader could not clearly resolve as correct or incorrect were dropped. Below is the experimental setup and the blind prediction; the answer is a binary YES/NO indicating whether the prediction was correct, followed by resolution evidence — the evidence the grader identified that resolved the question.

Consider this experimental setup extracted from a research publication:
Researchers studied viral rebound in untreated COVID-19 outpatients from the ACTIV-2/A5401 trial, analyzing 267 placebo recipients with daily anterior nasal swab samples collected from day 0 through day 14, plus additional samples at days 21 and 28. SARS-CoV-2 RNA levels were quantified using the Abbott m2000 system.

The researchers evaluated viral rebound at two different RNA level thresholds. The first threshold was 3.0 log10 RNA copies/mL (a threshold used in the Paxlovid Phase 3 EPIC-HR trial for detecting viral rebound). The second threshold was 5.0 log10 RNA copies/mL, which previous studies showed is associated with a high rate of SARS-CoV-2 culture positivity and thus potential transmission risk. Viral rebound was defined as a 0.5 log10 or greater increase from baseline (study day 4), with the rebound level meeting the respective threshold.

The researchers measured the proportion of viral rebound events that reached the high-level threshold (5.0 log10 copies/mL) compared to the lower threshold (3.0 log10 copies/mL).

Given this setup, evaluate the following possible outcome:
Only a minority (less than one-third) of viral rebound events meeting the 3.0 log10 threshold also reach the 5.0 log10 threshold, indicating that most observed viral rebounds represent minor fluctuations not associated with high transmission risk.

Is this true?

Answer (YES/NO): NO